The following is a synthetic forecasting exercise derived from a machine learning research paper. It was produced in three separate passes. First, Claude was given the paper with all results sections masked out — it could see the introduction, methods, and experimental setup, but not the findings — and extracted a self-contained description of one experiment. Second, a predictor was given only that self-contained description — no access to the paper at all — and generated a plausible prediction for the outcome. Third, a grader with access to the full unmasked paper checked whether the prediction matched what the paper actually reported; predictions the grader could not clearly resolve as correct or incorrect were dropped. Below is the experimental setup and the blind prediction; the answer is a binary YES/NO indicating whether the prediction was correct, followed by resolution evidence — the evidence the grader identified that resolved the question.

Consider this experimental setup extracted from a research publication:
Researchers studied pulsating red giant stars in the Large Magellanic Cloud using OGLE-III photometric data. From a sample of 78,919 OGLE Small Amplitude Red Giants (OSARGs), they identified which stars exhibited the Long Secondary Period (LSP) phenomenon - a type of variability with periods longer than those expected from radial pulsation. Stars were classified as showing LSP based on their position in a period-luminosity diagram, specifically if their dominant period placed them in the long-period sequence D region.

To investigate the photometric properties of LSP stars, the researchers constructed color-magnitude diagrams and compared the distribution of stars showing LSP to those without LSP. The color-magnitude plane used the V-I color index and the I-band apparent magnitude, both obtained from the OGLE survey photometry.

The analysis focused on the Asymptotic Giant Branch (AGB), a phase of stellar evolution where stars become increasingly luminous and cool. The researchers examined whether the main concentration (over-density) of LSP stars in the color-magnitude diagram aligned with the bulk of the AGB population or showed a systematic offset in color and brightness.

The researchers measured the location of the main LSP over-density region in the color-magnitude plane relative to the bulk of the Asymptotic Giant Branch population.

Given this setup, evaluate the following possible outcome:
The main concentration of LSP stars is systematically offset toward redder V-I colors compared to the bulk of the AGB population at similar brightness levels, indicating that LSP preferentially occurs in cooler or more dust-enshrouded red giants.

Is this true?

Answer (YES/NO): NO